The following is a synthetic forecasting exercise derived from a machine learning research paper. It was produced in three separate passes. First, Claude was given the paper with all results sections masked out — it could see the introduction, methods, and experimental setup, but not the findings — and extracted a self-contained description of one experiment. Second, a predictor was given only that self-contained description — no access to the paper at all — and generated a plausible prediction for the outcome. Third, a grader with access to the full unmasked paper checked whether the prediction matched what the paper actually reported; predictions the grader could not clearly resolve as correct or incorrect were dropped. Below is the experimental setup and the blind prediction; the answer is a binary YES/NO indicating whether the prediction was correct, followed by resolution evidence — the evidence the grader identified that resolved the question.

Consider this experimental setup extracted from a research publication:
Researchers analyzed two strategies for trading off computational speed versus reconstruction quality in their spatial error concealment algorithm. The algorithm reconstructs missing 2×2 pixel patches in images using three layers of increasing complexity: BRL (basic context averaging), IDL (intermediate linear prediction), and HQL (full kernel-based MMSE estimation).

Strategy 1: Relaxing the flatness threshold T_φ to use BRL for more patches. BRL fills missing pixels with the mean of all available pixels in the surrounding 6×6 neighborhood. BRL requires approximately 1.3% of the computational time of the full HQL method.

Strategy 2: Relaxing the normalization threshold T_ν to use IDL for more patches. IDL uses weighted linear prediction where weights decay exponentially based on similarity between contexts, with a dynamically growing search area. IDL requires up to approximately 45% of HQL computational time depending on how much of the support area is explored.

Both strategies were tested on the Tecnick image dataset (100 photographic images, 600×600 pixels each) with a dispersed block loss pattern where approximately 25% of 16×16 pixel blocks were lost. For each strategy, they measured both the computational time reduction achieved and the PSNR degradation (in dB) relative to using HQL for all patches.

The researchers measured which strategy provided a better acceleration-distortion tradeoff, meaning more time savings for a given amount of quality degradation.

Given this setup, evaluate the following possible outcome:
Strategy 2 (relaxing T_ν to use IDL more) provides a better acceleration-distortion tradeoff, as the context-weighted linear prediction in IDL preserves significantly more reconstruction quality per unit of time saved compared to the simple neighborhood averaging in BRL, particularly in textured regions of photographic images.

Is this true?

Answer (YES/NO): YES